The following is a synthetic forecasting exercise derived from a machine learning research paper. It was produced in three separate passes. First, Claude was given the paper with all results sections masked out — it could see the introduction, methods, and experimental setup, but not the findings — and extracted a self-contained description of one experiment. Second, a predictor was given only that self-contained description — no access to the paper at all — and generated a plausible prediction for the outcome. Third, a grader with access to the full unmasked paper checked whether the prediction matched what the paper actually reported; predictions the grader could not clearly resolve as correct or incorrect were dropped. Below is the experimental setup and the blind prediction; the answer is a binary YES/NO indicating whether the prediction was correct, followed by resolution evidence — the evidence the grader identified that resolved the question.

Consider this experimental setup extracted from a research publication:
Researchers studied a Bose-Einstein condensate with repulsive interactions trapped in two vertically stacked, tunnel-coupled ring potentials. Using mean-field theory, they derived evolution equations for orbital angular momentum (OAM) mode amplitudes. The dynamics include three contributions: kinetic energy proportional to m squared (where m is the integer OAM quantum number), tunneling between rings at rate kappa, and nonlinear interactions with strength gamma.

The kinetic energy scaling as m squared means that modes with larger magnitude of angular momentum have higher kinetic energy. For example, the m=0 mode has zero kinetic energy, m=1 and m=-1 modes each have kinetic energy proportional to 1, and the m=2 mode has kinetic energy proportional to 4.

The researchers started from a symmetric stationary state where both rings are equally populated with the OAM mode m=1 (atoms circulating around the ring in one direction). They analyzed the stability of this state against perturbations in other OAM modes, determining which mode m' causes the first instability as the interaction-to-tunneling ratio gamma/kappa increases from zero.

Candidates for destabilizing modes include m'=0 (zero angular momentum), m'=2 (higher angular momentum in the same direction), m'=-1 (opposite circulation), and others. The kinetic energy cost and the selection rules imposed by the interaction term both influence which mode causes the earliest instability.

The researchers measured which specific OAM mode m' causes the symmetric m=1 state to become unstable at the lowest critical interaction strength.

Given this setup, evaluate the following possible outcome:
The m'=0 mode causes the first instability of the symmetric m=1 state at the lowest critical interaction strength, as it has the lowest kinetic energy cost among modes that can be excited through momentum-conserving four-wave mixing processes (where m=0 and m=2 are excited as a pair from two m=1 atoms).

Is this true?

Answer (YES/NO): YES